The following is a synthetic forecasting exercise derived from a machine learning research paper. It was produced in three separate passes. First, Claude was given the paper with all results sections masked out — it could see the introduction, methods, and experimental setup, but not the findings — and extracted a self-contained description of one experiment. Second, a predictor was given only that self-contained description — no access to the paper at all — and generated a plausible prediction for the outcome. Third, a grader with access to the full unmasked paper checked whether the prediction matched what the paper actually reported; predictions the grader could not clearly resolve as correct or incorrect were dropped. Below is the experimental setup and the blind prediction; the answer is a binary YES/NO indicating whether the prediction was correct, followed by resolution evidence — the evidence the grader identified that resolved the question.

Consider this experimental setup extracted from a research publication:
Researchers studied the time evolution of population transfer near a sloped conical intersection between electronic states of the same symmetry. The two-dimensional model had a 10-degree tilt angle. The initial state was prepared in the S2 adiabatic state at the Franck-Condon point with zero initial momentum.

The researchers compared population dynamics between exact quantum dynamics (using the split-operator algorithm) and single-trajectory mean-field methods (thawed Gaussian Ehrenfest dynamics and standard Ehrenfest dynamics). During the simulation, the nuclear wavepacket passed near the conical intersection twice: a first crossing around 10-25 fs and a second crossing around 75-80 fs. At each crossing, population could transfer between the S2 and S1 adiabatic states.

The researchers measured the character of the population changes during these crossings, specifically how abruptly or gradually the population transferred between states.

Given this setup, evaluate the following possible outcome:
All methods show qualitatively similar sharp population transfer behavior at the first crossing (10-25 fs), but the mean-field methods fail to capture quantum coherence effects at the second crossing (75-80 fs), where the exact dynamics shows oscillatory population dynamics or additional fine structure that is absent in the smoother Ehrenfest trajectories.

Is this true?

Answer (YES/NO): NO